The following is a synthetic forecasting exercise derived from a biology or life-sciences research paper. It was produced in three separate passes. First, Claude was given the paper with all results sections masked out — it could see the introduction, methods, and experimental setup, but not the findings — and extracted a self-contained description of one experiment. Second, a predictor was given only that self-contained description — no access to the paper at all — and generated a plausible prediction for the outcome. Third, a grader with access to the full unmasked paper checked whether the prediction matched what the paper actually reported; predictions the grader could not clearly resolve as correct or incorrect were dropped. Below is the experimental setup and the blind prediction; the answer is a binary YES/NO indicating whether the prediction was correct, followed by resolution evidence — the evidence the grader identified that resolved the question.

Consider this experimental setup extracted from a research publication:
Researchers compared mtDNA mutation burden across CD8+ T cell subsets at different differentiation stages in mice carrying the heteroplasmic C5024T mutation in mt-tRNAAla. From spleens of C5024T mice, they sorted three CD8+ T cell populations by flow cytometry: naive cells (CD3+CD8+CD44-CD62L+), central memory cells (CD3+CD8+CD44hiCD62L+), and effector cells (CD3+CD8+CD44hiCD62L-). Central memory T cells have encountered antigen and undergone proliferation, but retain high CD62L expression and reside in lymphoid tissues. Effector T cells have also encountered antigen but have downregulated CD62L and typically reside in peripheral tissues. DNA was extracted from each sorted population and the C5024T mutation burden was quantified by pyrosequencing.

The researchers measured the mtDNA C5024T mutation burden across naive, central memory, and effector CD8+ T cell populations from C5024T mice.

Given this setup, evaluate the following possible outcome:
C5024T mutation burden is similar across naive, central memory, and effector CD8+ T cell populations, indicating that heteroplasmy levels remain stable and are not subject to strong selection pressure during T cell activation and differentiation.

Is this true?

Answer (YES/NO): NO